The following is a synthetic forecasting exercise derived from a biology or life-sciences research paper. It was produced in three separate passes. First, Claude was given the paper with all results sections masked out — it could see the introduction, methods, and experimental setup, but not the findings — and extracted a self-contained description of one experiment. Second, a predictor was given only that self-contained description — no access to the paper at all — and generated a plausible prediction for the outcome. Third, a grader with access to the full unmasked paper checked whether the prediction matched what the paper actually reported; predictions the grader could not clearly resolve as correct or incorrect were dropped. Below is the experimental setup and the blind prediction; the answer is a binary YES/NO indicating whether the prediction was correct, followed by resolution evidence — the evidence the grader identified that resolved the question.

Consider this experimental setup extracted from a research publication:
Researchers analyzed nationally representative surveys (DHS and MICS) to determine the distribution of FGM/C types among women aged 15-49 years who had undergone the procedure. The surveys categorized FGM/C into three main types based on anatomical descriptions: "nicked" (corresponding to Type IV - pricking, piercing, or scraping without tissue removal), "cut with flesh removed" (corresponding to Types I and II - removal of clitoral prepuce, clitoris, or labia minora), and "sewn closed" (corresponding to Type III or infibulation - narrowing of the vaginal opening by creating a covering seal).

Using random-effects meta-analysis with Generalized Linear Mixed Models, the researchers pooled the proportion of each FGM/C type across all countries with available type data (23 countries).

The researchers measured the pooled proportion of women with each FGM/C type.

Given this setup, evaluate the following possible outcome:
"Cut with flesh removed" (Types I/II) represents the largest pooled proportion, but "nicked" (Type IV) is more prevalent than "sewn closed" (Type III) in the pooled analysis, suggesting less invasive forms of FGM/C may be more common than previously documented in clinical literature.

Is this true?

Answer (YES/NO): NO